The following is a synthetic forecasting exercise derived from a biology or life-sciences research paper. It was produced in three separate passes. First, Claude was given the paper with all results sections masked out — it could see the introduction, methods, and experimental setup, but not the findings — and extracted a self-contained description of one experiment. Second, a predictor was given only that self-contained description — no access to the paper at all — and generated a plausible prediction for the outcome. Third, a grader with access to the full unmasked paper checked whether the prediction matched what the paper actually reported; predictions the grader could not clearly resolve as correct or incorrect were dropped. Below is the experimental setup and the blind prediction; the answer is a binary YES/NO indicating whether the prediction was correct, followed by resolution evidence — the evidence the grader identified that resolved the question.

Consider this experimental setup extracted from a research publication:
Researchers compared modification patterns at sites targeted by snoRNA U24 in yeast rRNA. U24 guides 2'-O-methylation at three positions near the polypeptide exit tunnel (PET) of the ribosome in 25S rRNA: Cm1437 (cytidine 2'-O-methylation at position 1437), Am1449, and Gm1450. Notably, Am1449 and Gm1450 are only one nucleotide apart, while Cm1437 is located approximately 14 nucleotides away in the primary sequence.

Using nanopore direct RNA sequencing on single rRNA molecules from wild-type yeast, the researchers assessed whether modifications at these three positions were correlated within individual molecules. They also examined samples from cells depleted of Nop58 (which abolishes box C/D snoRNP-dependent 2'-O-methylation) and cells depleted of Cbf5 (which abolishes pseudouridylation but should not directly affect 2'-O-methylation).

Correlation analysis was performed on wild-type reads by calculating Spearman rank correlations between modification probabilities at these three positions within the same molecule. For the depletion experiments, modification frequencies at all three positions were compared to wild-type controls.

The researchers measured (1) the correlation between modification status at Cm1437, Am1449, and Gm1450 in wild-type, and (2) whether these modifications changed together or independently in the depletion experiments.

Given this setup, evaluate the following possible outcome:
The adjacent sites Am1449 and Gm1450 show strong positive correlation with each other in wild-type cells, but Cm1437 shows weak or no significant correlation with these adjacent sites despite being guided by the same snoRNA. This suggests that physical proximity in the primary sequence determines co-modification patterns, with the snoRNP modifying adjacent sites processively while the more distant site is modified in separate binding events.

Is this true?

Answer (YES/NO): NO